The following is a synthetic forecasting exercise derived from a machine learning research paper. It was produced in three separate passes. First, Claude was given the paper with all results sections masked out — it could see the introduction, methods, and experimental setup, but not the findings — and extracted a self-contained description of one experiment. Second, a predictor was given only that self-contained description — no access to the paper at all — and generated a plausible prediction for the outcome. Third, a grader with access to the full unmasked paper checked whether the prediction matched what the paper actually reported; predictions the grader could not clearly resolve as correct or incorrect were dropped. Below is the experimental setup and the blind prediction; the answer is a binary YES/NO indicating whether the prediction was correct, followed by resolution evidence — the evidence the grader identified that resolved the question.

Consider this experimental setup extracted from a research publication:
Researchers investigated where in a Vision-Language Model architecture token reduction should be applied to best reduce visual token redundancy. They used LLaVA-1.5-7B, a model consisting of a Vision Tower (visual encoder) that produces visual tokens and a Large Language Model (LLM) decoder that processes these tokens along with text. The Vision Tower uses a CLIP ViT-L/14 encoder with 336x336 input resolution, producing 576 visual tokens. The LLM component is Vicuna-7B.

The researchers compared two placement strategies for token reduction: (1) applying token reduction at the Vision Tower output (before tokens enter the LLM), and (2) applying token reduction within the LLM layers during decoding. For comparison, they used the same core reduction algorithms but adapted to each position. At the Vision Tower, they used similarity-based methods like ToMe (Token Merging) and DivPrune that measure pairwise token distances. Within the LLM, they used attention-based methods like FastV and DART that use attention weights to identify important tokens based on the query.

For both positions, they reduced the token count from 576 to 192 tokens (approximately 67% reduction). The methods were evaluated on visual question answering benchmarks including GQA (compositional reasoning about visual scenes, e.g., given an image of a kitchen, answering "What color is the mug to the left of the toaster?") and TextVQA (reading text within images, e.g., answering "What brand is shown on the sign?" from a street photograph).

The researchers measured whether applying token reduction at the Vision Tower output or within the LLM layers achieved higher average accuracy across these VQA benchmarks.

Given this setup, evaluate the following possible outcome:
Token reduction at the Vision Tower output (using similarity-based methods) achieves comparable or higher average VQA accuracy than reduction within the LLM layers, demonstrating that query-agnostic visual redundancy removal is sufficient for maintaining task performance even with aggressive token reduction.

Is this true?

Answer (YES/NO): NO